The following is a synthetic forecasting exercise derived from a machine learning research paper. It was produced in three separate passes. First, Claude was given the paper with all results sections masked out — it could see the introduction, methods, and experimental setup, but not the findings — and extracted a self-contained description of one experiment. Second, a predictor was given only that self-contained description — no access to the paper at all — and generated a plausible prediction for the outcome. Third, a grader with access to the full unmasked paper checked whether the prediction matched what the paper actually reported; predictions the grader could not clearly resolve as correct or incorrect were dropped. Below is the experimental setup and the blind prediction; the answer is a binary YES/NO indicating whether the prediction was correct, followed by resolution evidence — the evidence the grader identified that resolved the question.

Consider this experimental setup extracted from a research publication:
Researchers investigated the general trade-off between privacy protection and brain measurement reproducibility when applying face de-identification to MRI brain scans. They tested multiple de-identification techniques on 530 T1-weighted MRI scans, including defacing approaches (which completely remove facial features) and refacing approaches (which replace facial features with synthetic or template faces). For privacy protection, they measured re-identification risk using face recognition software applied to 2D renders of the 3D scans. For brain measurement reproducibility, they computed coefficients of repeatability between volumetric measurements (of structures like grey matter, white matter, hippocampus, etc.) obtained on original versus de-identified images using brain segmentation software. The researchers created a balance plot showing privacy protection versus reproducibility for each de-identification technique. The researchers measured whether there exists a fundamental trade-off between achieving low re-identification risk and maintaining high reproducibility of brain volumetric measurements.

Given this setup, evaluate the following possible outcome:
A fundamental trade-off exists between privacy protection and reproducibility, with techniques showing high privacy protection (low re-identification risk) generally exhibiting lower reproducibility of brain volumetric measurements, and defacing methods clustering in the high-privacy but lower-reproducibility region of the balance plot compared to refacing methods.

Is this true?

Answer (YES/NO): YES